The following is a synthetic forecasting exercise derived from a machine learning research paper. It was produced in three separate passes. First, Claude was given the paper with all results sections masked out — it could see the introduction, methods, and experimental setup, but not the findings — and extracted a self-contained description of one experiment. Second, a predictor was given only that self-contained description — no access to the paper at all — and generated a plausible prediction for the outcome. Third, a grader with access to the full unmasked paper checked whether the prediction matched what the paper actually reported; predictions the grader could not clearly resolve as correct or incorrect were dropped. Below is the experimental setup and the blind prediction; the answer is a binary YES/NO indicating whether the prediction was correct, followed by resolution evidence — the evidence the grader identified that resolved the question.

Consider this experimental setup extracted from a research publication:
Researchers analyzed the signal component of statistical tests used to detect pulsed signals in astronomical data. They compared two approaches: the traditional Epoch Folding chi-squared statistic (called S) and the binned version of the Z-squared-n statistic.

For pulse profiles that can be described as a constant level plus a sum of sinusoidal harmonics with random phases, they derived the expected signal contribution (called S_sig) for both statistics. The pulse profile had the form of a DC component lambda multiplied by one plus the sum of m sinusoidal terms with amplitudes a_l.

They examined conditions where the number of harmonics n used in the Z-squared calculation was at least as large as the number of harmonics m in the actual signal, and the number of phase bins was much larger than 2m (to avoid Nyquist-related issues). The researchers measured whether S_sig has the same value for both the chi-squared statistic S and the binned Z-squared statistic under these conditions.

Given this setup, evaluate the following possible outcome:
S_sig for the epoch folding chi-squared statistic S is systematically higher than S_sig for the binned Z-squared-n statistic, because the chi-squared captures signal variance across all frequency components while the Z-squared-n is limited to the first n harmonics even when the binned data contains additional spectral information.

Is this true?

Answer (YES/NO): NO